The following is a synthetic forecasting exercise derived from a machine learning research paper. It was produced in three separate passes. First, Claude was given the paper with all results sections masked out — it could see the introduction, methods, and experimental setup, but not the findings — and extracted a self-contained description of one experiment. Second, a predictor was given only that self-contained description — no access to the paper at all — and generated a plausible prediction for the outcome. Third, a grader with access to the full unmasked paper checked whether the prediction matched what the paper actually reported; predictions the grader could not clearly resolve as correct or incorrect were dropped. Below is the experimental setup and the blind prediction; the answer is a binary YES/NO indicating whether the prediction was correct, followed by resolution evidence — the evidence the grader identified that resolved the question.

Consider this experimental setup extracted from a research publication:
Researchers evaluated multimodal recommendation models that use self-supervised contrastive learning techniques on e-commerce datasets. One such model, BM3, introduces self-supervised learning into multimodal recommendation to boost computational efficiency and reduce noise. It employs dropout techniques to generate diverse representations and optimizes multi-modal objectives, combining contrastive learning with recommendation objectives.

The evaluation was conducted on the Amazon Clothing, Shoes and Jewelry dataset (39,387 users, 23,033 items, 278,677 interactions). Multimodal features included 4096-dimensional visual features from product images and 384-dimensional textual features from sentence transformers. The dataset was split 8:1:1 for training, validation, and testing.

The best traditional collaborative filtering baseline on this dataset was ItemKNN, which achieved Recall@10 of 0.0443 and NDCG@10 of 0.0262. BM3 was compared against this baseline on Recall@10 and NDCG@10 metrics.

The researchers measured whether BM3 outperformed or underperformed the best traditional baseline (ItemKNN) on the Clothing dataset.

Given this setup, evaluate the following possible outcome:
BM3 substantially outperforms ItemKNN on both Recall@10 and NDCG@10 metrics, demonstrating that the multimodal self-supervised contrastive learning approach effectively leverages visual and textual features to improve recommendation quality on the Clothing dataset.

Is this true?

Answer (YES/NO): NO